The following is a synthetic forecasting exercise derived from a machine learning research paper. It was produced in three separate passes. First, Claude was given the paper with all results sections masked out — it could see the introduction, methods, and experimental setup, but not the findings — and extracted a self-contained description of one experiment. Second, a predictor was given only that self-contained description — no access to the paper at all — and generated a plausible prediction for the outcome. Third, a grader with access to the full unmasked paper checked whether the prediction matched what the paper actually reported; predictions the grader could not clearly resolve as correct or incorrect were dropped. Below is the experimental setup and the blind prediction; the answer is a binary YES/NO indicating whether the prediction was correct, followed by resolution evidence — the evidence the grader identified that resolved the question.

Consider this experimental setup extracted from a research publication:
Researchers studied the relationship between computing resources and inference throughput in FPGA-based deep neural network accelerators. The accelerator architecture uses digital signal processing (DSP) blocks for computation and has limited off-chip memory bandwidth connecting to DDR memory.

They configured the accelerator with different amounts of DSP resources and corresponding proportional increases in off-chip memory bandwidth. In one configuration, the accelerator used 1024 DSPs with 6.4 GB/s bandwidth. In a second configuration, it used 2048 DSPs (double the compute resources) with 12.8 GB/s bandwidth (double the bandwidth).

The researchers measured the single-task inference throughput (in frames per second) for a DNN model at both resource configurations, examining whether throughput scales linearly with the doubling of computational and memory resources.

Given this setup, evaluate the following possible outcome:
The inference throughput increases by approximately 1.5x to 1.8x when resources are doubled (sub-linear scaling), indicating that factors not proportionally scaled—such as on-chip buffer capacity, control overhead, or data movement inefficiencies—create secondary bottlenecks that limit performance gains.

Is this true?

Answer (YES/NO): NO